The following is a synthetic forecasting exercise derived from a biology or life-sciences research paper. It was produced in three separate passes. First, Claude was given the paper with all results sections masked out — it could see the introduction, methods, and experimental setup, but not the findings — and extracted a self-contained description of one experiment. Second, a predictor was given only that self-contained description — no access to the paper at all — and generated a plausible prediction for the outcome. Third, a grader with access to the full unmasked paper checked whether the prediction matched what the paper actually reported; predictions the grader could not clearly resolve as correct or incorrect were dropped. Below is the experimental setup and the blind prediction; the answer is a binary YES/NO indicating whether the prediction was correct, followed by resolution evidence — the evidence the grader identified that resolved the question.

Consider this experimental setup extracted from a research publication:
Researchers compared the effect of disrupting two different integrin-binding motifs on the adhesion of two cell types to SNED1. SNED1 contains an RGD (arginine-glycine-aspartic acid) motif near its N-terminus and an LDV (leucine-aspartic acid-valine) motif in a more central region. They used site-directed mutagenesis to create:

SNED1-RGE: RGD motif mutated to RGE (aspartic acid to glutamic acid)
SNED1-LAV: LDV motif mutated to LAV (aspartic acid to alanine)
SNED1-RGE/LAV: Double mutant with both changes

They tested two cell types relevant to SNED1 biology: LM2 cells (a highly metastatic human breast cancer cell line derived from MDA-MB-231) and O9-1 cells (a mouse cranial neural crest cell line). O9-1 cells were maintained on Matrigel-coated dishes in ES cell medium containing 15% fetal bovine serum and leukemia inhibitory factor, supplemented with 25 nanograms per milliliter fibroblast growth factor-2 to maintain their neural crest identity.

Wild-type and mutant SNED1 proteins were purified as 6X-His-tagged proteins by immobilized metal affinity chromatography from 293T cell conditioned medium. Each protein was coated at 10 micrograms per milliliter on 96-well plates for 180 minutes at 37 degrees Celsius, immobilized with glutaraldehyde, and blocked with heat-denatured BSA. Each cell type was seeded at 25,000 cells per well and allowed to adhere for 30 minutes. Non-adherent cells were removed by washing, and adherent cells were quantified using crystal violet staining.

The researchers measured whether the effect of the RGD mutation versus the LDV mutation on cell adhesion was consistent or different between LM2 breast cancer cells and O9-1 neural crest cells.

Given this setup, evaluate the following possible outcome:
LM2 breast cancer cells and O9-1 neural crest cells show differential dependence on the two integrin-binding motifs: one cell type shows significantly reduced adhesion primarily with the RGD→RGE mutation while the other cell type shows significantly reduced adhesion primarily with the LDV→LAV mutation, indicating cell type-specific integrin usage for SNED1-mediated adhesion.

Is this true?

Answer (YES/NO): NO